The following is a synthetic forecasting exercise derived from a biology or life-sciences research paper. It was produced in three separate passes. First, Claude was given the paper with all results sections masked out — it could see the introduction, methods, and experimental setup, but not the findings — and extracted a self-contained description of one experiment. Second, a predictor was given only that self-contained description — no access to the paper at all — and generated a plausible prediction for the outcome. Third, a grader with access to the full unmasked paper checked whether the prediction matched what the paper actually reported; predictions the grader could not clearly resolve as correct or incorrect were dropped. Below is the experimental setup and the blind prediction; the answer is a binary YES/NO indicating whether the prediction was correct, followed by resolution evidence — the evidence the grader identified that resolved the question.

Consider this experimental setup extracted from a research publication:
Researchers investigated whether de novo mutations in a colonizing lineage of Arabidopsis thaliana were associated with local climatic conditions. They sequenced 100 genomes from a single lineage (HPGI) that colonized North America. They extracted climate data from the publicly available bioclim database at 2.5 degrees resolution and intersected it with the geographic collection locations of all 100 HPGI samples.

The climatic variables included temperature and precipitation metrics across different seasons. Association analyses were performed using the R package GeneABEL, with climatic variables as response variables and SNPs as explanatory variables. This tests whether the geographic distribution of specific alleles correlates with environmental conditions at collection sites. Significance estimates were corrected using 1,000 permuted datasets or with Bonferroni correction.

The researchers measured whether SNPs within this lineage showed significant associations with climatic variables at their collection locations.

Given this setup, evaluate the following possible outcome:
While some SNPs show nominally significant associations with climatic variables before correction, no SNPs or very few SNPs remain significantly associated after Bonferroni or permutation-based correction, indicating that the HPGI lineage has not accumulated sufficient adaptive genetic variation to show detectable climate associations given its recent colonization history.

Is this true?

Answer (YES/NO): NO